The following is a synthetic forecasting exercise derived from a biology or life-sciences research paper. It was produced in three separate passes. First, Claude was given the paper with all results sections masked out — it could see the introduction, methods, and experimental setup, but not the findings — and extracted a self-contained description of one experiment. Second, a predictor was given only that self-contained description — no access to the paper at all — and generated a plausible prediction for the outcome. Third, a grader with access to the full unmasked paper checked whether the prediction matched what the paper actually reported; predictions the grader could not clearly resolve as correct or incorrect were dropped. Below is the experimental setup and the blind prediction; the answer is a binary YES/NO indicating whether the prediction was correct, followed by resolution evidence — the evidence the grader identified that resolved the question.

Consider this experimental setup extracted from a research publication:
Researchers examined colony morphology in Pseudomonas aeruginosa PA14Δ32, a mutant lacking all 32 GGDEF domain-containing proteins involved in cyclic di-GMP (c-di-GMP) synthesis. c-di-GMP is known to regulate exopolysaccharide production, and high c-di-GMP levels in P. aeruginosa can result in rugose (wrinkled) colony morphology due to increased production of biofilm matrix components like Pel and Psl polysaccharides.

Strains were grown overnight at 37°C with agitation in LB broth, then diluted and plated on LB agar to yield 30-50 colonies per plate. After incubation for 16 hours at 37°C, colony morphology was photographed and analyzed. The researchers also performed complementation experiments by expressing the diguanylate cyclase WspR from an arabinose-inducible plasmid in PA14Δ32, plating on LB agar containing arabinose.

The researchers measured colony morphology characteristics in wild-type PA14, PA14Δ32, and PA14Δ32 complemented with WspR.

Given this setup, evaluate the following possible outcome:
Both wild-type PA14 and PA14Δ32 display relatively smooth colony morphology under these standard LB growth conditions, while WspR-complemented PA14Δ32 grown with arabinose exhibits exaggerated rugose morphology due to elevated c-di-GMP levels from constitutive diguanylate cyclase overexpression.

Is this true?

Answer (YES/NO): NO